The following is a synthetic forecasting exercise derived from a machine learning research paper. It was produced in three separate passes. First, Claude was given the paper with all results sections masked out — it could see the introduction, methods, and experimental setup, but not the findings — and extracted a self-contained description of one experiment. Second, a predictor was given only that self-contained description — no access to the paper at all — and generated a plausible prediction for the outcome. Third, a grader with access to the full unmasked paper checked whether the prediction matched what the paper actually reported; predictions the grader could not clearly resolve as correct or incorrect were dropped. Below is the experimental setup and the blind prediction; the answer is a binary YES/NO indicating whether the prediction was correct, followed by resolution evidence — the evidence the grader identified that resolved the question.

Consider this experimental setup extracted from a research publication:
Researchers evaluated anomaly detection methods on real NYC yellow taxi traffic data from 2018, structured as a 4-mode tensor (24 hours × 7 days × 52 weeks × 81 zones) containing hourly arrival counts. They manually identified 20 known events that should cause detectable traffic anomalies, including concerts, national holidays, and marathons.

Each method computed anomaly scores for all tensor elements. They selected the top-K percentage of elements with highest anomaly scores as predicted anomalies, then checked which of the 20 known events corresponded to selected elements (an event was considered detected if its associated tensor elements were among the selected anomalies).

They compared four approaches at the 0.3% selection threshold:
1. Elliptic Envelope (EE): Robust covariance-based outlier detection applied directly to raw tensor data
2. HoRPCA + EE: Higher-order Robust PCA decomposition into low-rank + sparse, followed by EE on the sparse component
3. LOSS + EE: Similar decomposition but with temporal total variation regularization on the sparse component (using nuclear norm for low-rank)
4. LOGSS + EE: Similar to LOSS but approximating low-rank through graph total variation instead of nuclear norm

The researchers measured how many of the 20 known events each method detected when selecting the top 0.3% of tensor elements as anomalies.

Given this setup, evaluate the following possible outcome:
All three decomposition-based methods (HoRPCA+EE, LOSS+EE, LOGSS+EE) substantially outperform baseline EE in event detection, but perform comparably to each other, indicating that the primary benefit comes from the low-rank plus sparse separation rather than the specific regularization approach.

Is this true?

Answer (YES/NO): NO